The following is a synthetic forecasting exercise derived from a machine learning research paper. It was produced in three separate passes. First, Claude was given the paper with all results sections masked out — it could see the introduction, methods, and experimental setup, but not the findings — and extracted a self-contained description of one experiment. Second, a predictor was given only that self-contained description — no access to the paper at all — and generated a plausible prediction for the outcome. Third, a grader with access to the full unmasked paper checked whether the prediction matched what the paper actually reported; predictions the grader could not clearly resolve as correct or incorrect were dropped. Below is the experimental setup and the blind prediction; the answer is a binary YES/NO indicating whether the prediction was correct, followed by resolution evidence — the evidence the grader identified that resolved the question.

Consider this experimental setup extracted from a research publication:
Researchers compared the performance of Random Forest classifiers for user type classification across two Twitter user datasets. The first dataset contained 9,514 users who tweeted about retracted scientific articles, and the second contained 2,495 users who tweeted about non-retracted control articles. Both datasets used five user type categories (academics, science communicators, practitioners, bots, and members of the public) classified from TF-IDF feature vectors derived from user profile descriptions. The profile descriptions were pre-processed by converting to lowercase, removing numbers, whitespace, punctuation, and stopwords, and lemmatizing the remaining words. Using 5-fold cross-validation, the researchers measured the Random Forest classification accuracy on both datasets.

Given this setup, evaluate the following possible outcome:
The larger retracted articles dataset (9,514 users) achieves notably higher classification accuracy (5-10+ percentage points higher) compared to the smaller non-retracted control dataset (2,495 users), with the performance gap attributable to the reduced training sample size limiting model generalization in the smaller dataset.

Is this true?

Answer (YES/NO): NO